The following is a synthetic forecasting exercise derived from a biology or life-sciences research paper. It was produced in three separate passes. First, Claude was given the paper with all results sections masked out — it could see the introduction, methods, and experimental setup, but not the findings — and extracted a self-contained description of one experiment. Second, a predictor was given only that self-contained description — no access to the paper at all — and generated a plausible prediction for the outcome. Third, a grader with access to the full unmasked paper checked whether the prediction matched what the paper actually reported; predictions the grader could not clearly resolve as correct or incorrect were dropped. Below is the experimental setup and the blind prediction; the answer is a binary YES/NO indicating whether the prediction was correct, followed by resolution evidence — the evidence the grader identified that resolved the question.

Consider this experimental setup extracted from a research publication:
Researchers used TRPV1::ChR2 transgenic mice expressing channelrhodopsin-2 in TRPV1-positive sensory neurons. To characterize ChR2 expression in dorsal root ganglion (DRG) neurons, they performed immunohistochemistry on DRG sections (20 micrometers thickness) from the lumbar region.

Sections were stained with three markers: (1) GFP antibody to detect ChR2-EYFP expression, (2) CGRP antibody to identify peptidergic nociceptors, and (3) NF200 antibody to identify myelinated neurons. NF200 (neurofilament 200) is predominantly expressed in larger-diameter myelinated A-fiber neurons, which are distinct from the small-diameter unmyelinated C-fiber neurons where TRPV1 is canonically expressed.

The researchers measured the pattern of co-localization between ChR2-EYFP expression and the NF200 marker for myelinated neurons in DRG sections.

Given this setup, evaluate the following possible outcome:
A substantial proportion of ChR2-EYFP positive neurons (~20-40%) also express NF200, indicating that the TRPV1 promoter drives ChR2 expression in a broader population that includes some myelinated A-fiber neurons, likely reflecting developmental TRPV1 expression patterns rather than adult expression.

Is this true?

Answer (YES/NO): NO